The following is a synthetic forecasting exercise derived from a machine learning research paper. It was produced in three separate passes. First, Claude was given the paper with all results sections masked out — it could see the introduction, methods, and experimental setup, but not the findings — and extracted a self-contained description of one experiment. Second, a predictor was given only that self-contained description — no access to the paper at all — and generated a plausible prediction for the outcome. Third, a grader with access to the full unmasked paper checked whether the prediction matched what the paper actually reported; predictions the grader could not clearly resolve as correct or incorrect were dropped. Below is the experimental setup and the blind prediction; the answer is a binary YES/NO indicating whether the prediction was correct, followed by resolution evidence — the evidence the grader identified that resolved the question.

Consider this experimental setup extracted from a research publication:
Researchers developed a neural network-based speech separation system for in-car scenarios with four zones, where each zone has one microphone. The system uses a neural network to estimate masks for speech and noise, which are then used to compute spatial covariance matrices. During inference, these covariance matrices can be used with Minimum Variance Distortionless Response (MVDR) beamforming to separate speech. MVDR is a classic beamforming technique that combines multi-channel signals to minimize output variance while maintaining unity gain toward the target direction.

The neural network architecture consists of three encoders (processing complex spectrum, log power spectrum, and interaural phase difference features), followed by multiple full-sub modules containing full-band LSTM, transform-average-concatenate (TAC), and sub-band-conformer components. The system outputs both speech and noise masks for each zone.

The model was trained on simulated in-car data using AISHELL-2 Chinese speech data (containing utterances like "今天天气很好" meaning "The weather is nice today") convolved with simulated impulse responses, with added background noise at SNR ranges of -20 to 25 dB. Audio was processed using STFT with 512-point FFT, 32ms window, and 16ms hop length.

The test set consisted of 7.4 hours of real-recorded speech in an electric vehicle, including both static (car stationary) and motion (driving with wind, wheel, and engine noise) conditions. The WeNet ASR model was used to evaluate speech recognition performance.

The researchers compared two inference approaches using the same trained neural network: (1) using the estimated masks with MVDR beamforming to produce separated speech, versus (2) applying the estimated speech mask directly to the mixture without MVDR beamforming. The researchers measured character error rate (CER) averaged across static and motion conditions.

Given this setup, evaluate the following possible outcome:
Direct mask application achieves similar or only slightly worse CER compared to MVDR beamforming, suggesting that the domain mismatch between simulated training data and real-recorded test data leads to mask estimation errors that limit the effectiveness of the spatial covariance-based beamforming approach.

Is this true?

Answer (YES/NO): NO